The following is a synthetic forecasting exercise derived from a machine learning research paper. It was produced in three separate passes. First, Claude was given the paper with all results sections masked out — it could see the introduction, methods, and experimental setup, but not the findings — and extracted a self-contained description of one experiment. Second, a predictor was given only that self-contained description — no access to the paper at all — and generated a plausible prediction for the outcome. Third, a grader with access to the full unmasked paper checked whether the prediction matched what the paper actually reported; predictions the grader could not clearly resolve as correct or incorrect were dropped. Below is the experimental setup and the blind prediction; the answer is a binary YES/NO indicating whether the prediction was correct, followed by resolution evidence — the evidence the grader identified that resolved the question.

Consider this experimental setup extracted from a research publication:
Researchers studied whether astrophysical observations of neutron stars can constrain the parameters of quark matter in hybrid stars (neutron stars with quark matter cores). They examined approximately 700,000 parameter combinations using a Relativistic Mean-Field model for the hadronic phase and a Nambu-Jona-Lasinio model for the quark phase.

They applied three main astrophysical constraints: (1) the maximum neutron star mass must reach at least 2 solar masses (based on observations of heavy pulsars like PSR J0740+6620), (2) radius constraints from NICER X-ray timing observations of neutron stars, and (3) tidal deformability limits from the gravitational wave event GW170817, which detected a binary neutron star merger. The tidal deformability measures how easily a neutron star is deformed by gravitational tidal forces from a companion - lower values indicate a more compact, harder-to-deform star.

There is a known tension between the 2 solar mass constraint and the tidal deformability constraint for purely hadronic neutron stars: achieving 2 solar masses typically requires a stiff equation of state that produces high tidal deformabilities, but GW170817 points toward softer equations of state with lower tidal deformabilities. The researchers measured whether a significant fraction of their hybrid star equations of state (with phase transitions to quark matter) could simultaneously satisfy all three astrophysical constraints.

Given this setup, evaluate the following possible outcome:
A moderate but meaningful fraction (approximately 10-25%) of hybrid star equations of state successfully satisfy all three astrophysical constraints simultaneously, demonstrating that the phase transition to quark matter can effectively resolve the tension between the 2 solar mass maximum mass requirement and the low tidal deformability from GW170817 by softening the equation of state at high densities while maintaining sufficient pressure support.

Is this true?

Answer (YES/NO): NO